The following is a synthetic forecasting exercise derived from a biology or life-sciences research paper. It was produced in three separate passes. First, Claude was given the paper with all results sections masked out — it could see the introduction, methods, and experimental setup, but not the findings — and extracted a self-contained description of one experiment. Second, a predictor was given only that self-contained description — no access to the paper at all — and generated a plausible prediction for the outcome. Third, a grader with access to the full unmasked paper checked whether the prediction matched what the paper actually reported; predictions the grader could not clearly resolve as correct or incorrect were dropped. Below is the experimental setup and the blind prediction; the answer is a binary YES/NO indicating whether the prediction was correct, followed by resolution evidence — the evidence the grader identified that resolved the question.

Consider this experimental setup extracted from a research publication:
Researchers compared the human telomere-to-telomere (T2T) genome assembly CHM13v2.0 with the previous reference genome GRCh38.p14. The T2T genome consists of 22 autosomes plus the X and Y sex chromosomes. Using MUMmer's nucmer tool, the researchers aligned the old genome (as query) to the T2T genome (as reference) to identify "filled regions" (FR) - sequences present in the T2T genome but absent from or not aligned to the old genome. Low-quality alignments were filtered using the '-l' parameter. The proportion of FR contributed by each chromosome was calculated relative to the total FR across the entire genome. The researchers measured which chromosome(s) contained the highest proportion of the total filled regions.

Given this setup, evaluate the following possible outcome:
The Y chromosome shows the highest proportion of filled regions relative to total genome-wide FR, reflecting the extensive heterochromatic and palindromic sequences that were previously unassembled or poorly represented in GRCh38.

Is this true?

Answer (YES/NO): YES